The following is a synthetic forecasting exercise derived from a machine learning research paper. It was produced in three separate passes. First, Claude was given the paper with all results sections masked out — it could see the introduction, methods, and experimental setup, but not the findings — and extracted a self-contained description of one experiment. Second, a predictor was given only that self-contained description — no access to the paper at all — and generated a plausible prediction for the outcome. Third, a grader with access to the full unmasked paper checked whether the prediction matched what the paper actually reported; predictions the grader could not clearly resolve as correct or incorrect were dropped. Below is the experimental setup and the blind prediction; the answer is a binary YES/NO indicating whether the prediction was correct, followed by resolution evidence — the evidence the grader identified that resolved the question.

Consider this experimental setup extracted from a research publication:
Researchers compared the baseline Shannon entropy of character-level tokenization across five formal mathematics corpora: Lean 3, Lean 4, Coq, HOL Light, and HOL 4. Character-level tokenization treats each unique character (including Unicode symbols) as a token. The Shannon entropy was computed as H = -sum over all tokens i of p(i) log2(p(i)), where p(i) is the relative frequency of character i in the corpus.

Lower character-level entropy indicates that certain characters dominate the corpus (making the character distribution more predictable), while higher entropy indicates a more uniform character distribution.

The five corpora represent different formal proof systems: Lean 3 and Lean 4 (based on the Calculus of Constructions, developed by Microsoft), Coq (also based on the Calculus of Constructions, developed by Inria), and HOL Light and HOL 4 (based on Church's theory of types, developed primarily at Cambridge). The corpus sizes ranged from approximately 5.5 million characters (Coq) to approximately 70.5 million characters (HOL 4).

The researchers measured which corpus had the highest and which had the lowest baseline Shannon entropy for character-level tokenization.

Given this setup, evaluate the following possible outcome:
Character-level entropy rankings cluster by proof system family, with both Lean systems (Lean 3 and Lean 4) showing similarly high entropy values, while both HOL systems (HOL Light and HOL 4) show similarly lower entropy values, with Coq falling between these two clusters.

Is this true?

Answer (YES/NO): NO